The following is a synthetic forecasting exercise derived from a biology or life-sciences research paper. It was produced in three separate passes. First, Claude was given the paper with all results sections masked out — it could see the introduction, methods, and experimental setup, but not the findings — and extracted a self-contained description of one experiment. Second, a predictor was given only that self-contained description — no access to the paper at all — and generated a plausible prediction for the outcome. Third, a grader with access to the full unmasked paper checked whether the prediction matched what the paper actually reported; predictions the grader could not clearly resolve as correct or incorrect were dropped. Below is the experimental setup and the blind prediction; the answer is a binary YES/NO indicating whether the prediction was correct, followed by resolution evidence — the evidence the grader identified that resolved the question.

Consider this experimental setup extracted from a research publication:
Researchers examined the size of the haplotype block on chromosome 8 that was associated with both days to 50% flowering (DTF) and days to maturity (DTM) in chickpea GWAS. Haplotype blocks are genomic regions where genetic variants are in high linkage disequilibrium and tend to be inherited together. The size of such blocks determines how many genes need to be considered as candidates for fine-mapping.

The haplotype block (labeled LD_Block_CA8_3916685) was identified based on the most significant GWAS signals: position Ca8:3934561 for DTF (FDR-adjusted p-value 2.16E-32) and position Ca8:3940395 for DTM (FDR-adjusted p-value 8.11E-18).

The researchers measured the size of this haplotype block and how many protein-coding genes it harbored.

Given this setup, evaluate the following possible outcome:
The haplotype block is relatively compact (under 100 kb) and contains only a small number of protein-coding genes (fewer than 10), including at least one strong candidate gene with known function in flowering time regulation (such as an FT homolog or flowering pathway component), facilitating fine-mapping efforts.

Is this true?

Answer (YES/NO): NO